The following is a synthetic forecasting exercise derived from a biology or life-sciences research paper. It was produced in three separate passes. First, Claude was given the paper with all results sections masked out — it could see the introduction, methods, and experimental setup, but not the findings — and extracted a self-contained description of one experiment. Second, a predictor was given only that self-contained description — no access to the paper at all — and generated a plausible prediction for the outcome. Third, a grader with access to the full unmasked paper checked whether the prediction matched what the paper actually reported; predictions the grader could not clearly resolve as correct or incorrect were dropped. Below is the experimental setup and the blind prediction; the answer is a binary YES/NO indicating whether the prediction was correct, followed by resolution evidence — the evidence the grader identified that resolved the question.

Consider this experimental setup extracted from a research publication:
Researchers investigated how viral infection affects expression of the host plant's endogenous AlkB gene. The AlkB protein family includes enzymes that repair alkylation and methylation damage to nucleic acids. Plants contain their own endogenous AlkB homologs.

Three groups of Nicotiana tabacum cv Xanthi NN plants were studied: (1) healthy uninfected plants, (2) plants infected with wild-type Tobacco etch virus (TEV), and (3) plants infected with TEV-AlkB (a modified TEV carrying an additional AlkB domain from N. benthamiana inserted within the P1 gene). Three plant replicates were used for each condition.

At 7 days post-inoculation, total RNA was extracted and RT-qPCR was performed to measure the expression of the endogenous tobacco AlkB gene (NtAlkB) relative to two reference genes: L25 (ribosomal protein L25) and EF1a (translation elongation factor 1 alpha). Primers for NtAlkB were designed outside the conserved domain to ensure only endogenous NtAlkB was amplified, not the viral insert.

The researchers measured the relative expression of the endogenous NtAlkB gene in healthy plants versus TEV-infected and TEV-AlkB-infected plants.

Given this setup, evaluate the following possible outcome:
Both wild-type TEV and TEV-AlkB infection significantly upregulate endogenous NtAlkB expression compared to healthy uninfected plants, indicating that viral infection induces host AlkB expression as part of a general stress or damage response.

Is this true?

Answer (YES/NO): NO